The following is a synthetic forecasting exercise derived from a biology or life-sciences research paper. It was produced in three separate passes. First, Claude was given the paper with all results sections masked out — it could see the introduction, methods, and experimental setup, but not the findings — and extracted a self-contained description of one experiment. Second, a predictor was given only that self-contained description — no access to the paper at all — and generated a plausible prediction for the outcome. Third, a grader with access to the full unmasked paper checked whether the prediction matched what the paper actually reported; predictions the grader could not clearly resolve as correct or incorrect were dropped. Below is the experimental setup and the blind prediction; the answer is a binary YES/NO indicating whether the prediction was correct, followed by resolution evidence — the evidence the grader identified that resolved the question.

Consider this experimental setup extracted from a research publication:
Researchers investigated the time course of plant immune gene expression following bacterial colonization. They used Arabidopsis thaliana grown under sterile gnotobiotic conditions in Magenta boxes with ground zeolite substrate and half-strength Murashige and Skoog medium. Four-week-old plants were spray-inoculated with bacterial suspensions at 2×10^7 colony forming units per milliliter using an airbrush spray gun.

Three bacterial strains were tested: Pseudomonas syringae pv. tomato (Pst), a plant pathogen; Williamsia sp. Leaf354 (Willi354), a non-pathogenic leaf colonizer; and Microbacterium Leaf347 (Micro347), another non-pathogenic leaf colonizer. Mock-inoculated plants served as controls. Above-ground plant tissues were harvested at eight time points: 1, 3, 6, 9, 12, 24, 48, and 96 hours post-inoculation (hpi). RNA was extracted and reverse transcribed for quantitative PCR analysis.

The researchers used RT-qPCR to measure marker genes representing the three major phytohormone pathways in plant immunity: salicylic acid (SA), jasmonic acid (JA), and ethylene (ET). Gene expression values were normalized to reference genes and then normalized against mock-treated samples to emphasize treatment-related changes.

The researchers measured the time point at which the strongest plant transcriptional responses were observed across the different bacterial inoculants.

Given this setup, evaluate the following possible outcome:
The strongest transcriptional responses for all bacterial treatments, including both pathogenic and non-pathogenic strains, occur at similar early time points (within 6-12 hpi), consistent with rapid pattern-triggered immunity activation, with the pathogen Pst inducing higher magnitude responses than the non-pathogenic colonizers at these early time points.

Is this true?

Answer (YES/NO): NO